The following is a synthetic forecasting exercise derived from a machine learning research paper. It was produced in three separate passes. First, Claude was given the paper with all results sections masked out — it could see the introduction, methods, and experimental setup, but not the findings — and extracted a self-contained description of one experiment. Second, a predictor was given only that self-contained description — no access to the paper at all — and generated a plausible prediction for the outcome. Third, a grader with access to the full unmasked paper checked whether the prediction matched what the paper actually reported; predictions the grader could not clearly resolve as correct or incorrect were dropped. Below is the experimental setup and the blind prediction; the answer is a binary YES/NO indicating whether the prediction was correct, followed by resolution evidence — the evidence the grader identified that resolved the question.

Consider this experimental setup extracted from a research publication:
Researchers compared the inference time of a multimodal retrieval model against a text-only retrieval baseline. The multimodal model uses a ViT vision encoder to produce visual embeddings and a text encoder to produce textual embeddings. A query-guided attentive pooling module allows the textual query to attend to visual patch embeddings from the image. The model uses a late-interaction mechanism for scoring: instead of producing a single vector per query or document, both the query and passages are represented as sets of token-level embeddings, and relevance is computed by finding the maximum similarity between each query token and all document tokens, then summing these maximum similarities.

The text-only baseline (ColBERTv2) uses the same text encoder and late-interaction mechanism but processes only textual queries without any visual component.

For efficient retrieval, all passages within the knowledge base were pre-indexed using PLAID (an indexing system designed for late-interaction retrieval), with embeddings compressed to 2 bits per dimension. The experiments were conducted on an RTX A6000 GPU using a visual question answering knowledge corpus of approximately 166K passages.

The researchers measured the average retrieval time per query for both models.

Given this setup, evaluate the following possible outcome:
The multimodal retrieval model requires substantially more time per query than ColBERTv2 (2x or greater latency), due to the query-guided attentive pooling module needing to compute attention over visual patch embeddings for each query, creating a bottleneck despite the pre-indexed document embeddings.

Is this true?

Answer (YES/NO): NO